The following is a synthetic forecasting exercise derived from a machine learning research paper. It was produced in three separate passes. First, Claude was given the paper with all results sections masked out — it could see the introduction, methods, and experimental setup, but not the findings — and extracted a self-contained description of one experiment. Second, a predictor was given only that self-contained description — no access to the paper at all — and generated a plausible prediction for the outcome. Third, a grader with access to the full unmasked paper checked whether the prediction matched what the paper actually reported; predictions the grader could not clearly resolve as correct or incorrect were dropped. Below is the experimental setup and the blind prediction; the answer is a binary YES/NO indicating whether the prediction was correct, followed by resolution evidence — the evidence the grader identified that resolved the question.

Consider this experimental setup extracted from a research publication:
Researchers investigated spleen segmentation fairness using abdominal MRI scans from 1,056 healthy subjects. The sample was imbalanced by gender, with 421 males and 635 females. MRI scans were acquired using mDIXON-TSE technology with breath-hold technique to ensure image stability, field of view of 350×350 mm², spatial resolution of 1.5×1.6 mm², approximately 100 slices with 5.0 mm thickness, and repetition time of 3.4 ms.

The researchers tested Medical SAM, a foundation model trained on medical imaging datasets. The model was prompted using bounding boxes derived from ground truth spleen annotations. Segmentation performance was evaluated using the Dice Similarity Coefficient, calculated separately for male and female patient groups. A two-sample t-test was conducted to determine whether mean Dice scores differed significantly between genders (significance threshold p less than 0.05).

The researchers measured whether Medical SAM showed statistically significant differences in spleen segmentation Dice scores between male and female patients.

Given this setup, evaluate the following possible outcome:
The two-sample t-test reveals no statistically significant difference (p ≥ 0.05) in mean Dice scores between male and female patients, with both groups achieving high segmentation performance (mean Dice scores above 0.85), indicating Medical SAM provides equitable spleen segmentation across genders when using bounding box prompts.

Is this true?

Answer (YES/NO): NO